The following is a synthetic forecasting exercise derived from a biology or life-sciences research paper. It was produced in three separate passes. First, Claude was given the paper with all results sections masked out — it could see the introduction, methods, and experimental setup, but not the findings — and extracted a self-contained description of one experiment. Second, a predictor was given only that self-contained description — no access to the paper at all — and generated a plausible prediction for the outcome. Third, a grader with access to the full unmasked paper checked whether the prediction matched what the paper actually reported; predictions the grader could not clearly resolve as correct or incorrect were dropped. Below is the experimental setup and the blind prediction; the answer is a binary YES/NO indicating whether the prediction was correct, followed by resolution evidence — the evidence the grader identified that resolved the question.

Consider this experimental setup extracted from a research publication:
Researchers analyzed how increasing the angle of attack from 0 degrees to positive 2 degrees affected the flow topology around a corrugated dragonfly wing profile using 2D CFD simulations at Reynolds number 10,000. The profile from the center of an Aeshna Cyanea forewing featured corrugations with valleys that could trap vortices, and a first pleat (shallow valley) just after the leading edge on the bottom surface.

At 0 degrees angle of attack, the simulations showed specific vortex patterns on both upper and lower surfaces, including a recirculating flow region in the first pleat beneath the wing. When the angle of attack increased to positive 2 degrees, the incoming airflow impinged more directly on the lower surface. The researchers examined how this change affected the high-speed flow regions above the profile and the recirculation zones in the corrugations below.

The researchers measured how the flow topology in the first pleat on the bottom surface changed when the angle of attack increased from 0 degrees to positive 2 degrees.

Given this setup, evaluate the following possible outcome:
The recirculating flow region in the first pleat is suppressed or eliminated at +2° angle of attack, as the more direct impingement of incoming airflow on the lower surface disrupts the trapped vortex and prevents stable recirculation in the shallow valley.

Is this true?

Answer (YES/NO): YES